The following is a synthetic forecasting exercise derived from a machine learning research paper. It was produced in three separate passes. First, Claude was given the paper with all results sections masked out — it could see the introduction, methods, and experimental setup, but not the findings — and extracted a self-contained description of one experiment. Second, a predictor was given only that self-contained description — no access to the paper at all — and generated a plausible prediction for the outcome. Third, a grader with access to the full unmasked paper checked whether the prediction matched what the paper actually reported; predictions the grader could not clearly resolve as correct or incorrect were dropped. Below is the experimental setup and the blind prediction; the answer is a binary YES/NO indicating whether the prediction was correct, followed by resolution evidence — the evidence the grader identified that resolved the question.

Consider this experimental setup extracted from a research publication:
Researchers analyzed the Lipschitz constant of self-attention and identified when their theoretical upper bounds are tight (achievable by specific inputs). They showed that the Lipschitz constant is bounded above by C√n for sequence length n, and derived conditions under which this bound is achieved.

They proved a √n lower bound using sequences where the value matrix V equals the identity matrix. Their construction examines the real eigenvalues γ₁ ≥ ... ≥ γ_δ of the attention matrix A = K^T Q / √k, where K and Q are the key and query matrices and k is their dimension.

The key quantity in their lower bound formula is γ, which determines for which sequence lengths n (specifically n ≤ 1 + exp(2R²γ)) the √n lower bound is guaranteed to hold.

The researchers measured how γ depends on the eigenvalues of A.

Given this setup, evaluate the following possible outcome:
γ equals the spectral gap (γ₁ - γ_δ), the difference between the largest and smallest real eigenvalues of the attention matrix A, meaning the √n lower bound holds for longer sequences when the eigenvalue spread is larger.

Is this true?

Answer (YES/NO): NO